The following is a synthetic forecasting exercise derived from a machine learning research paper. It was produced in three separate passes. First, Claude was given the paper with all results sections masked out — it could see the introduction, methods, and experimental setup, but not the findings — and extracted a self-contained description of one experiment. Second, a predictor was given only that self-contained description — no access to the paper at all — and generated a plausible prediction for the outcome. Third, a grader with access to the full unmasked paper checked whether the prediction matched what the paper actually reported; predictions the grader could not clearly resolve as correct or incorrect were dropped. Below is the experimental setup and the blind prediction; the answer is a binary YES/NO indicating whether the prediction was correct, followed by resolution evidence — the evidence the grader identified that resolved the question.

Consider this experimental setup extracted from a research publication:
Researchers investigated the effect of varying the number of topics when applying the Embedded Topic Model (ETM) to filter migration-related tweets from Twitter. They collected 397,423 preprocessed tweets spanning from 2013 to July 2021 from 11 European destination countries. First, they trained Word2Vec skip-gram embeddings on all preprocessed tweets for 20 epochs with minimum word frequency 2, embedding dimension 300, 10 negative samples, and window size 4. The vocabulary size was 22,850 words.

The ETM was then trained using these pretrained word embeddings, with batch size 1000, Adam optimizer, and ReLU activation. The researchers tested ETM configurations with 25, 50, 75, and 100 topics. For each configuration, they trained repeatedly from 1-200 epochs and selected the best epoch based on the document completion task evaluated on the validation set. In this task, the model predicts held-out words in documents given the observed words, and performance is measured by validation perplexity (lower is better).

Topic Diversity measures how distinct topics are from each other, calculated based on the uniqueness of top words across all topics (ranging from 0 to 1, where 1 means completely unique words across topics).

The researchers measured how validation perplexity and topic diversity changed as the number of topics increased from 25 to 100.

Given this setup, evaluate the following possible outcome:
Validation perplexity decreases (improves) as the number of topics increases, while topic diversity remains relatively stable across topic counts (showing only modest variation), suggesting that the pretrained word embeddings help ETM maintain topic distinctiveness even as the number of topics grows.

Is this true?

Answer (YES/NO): NO